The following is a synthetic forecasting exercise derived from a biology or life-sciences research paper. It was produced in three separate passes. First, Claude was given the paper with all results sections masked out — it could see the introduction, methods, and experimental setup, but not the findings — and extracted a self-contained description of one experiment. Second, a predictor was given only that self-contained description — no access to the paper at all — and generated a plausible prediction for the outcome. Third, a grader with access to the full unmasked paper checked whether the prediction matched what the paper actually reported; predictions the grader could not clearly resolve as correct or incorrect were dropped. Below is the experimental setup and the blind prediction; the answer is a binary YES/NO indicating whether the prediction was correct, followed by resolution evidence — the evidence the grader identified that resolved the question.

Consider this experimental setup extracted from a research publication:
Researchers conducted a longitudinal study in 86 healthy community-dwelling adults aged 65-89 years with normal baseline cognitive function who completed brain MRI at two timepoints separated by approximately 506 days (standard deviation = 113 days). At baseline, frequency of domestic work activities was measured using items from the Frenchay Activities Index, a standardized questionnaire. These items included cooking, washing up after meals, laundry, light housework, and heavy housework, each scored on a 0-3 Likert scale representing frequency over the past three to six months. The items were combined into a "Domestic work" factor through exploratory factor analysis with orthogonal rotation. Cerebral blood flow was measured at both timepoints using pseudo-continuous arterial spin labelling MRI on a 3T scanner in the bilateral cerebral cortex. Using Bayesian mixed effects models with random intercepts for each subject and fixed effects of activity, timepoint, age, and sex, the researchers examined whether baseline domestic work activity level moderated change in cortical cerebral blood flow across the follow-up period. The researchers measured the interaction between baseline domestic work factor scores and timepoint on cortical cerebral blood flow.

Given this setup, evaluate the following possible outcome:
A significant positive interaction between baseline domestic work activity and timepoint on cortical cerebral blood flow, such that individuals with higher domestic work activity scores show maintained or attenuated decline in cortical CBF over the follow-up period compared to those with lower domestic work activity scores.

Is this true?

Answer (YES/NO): NO